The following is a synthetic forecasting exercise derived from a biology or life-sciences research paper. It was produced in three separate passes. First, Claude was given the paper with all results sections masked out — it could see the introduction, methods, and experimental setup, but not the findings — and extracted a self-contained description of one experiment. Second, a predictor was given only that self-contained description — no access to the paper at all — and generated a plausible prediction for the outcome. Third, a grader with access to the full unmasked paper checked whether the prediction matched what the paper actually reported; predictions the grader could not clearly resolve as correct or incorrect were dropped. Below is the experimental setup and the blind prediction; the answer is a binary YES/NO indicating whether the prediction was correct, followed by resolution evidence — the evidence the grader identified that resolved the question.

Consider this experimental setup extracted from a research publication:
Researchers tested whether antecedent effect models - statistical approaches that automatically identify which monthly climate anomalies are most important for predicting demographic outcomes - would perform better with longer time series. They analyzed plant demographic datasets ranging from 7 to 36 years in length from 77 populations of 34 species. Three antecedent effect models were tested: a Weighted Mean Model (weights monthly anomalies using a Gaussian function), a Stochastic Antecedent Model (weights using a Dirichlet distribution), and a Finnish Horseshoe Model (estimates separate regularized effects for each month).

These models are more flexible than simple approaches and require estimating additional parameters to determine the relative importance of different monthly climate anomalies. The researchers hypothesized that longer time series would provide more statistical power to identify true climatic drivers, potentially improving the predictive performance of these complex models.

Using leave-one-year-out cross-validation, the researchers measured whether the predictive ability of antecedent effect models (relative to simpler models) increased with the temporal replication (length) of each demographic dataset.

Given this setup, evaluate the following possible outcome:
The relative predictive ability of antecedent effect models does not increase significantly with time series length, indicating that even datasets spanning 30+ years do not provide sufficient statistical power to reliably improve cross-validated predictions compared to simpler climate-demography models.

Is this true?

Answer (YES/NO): YES